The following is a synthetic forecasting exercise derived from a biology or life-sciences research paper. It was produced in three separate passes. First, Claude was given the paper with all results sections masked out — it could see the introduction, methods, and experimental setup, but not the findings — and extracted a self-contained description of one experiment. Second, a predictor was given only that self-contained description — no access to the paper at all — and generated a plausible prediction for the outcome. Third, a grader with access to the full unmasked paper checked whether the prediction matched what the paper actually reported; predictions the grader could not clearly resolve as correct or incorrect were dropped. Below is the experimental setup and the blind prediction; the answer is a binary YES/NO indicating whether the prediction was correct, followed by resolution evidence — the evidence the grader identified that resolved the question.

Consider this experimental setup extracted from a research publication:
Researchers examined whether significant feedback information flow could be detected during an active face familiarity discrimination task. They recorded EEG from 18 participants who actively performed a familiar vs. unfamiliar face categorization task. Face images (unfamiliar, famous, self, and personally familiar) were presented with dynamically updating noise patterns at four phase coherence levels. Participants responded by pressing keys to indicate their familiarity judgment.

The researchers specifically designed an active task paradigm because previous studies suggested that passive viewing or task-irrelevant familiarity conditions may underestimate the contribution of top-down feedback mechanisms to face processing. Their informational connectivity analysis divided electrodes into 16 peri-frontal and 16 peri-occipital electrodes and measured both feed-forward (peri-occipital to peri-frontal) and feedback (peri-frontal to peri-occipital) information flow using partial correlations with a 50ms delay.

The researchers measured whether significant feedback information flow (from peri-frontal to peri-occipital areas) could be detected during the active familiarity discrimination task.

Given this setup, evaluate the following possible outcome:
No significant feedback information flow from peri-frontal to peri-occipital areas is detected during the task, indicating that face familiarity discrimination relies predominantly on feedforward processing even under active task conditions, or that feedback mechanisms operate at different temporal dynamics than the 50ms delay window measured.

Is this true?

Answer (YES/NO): NO